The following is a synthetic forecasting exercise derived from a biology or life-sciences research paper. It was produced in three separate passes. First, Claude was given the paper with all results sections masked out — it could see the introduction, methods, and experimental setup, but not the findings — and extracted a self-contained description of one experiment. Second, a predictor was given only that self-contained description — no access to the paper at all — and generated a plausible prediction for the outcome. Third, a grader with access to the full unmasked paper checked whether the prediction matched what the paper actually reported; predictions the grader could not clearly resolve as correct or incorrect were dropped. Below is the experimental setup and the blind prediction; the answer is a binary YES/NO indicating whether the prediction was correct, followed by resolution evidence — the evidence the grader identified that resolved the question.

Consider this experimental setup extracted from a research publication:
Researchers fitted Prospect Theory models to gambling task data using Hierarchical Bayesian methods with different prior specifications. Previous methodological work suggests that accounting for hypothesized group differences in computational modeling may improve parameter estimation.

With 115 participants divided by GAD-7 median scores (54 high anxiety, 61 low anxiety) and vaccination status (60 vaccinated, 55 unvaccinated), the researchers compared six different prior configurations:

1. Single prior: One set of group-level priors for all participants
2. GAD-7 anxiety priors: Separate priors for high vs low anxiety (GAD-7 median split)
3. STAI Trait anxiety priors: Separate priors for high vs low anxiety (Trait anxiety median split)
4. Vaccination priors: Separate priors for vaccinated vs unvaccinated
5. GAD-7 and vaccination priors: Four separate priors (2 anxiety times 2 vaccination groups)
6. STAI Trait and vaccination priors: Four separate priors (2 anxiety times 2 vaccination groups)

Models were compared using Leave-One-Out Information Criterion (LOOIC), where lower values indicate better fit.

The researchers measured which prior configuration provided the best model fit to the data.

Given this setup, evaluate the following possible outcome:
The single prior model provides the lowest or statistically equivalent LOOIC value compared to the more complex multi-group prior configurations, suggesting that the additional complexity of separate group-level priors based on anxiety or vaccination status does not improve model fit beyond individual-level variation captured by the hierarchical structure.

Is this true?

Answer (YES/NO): YES